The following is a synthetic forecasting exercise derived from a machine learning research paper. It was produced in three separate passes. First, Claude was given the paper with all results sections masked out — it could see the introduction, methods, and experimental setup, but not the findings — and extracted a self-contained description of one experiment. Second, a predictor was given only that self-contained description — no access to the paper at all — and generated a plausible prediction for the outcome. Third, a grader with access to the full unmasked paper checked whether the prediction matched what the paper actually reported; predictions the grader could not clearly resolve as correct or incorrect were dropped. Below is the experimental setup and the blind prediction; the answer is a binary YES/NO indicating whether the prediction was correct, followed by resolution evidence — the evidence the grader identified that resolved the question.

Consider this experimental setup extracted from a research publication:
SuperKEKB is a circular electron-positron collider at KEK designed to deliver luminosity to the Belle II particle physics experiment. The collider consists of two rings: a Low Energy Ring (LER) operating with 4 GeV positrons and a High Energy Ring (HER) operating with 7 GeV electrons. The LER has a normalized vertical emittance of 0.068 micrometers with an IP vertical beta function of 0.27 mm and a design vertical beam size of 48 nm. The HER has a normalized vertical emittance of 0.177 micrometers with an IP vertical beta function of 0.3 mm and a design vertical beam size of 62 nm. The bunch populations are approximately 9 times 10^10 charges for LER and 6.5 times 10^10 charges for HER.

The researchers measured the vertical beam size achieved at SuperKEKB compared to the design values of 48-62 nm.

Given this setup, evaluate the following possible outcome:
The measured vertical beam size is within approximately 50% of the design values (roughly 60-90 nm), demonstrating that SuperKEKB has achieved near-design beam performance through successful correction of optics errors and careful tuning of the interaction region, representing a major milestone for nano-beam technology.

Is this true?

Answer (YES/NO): NO